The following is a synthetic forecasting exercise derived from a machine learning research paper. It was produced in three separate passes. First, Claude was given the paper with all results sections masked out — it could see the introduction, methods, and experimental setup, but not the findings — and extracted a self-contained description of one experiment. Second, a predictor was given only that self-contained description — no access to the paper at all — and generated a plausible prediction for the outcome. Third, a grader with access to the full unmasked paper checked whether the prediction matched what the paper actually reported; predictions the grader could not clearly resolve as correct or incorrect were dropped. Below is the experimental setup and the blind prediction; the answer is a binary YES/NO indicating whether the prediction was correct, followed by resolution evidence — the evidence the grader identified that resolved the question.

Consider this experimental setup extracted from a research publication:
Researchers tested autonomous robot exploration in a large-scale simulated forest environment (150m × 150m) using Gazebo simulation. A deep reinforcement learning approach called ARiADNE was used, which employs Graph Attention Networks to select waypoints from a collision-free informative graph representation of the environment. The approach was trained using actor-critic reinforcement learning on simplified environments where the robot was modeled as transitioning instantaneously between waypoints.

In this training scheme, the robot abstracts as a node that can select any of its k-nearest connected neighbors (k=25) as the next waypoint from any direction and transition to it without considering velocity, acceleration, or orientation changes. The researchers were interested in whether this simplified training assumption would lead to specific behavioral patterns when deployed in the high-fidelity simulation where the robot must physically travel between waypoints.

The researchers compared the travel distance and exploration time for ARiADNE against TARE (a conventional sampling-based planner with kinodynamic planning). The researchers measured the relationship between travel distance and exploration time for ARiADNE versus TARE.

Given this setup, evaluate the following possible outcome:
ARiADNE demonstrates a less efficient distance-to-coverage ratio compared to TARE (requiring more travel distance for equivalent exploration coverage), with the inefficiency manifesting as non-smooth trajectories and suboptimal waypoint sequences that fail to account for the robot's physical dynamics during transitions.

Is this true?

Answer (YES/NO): NO